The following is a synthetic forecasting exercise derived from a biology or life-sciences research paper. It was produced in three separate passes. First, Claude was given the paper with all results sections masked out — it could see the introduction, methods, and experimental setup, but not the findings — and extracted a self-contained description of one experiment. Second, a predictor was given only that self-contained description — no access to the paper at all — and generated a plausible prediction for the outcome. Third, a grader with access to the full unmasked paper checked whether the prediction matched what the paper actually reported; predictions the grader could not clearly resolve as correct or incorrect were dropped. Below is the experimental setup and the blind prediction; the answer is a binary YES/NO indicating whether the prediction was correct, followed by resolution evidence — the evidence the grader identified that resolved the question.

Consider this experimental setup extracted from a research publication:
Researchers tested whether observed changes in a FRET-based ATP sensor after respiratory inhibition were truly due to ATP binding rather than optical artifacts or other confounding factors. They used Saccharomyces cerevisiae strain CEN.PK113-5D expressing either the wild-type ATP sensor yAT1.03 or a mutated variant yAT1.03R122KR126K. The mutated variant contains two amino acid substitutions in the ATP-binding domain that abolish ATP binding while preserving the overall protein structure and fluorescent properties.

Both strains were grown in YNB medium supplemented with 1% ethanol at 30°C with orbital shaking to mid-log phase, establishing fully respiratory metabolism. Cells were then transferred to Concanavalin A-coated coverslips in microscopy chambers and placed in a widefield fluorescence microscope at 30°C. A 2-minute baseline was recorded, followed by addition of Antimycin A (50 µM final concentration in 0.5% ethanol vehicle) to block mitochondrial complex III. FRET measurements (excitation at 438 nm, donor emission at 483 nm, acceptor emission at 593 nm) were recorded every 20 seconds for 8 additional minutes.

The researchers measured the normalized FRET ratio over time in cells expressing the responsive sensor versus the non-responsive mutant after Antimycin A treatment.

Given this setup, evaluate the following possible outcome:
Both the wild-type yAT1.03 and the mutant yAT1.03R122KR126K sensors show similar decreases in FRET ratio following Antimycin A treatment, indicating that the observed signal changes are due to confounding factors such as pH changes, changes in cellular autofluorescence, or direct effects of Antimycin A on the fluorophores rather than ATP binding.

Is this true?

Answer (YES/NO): NO